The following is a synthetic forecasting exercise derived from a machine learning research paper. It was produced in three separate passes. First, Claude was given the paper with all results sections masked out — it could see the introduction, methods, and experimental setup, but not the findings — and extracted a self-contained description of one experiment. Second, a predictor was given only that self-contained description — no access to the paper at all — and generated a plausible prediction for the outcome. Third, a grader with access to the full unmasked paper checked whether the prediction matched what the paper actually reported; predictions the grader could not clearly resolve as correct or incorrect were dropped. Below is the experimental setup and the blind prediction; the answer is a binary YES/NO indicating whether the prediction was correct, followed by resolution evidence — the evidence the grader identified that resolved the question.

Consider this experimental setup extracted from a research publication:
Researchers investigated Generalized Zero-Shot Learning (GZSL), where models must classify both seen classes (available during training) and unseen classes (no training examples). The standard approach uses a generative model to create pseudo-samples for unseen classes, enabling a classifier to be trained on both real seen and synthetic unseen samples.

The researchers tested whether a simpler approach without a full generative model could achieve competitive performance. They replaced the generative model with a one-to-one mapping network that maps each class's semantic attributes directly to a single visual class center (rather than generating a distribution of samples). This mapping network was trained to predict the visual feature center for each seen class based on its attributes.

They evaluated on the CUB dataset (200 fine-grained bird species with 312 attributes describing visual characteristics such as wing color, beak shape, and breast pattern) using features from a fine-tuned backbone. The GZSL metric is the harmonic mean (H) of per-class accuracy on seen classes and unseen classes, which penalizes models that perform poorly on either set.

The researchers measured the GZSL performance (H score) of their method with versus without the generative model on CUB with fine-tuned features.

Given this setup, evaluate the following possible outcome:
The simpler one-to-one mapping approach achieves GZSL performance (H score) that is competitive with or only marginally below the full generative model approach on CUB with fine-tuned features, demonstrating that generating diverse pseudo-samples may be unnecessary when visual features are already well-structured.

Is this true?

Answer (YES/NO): YES